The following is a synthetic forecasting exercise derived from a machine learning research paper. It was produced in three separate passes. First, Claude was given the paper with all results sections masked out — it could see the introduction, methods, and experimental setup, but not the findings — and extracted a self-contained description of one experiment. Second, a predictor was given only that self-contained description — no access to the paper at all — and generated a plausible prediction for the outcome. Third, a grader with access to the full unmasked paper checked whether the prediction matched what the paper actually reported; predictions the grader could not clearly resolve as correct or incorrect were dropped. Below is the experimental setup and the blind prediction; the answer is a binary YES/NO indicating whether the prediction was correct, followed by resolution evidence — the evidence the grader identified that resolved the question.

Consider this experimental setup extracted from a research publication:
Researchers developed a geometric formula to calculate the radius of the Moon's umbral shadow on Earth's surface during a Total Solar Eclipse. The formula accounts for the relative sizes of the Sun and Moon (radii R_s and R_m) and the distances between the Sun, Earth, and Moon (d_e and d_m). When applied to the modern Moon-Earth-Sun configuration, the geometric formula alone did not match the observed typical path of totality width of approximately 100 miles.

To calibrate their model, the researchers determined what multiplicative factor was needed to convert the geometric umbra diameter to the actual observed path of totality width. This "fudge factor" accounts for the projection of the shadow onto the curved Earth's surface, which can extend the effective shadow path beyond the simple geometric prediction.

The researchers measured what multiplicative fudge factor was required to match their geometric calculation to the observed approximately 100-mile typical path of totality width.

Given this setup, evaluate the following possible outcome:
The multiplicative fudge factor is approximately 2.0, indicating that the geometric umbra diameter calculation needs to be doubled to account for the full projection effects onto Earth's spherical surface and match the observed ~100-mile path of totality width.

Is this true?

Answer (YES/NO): NO